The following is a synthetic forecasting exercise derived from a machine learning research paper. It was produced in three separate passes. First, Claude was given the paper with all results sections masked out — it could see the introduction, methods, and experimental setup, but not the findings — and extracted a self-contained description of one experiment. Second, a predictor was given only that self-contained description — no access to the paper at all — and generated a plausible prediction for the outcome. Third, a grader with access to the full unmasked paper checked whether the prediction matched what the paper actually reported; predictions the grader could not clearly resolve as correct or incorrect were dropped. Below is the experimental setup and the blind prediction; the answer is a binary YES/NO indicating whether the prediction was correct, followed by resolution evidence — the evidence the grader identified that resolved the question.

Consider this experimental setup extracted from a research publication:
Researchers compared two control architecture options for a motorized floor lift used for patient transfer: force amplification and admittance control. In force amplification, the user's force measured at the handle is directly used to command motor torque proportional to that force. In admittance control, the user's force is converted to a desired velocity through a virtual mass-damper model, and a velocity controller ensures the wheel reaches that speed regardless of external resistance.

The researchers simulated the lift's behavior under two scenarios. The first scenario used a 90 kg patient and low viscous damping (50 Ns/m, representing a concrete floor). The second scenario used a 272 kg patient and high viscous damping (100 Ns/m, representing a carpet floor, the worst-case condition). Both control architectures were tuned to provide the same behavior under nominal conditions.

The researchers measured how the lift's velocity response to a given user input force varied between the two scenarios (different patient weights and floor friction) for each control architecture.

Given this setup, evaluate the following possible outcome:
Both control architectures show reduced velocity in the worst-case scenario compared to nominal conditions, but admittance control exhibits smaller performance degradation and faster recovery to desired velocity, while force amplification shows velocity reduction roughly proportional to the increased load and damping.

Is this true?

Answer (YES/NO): NO